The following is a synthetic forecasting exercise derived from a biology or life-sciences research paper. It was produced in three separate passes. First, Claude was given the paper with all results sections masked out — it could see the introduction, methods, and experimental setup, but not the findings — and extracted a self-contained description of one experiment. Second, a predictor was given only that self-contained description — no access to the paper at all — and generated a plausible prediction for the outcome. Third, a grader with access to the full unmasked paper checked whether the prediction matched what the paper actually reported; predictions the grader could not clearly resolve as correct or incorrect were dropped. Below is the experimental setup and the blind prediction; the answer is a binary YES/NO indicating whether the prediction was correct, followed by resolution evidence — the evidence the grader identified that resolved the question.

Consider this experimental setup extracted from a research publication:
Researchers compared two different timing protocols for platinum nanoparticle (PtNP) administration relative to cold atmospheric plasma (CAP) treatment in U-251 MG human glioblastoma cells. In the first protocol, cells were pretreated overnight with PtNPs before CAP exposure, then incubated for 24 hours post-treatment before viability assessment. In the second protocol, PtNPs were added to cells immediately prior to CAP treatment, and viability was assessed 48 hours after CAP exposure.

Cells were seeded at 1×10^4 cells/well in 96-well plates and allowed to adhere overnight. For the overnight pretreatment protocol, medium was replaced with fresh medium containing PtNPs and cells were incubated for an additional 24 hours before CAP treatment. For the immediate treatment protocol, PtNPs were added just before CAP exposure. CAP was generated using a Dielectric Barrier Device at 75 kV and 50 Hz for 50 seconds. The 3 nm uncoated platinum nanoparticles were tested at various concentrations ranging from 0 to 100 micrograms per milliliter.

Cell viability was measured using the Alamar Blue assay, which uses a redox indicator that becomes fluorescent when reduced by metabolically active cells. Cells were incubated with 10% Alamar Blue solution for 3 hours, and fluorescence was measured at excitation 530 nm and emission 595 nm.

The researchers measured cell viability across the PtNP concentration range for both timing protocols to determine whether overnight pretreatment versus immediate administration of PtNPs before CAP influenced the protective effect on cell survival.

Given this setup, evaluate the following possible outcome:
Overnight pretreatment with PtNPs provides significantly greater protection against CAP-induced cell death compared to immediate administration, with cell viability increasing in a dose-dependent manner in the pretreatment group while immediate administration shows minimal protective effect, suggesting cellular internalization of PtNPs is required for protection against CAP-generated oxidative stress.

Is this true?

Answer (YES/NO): NO